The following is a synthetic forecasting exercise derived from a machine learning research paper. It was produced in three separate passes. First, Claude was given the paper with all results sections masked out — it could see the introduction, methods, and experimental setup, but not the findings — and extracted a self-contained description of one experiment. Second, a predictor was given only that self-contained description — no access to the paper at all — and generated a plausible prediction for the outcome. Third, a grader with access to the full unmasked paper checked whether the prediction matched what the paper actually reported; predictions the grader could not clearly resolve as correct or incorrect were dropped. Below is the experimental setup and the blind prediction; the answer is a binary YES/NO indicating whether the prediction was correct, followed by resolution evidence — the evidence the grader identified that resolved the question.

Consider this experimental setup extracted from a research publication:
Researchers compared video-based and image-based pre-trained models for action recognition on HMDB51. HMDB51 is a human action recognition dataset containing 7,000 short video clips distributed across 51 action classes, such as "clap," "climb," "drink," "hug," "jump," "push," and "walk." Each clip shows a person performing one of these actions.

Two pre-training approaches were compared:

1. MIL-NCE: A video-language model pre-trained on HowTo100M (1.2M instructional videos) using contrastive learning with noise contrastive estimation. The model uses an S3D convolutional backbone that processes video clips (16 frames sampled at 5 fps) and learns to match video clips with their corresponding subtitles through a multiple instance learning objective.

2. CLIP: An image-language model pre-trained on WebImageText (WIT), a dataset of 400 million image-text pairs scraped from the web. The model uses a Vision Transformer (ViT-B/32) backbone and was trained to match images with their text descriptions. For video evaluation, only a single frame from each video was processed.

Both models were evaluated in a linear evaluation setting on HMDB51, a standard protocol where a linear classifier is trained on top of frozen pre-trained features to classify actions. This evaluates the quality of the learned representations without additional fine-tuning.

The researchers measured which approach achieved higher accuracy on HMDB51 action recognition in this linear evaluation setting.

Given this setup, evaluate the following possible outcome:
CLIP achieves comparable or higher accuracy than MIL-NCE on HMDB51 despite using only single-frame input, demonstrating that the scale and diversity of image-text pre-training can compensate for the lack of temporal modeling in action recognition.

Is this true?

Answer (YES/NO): YES